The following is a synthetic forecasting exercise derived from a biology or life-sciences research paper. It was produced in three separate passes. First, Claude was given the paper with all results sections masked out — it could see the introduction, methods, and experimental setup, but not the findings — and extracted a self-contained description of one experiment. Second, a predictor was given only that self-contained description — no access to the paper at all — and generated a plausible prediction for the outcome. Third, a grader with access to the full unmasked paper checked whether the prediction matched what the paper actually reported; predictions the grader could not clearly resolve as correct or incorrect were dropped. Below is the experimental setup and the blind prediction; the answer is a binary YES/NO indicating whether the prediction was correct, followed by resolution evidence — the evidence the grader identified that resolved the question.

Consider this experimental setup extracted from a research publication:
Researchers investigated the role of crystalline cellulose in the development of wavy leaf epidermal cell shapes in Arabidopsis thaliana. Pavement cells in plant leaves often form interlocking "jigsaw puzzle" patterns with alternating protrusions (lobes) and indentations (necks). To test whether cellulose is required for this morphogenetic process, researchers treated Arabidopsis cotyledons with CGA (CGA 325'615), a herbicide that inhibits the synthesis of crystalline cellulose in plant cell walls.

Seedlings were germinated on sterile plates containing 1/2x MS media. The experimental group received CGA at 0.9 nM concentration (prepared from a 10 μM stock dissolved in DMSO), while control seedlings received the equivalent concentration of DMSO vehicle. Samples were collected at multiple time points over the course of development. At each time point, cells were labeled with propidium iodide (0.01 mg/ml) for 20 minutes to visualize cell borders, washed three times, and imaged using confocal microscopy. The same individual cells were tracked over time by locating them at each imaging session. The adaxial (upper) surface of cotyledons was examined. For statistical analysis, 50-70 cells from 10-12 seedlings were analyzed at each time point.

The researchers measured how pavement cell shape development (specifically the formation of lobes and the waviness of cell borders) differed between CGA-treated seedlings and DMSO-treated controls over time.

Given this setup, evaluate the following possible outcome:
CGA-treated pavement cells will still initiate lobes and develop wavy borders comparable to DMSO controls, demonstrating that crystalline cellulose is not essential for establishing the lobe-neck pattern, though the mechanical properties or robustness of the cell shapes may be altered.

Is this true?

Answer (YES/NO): NO